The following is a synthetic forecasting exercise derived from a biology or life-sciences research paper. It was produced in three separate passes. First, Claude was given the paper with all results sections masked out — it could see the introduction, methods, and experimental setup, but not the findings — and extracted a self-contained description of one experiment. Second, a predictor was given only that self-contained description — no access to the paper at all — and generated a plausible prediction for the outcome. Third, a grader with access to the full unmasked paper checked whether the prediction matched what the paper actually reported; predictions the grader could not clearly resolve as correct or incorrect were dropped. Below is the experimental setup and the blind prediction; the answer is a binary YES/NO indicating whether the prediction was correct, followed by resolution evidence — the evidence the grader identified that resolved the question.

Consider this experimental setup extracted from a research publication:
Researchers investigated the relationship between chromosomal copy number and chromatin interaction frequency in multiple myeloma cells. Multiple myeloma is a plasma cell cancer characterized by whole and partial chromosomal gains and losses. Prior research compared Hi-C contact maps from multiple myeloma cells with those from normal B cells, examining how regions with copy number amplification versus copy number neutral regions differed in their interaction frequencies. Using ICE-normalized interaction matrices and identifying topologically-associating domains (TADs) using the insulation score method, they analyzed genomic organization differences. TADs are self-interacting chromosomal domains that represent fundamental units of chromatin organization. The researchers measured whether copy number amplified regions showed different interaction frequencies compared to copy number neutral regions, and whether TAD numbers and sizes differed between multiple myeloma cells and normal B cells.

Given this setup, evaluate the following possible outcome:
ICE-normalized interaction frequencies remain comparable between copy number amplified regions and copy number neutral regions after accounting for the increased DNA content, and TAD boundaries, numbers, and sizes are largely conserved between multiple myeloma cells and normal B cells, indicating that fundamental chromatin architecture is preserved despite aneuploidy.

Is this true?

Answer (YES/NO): NO